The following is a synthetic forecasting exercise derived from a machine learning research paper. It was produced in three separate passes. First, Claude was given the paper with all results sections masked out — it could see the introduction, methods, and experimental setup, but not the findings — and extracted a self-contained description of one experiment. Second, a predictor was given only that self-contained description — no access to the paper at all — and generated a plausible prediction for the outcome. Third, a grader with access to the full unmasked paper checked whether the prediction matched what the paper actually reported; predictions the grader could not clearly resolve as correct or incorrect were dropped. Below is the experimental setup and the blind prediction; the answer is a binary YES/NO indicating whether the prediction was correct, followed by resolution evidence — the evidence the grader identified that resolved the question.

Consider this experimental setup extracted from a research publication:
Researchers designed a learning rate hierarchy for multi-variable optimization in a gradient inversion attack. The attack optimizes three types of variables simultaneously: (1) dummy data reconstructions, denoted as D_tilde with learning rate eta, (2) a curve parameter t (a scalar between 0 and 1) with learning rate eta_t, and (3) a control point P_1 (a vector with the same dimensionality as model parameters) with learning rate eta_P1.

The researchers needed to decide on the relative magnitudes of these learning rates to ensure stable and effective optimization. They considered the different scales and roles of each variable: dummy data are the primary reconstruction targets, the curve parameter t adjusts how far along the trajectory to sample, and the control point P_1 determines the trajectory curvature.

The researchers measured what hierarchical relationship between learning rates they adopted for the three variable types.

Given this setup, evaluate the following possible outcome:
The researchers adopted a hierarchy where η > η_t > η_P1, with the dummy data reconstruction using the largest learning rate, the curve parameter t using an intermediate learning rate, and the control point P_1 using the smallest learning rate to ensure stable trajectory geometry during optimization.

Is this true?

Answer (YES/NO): YES